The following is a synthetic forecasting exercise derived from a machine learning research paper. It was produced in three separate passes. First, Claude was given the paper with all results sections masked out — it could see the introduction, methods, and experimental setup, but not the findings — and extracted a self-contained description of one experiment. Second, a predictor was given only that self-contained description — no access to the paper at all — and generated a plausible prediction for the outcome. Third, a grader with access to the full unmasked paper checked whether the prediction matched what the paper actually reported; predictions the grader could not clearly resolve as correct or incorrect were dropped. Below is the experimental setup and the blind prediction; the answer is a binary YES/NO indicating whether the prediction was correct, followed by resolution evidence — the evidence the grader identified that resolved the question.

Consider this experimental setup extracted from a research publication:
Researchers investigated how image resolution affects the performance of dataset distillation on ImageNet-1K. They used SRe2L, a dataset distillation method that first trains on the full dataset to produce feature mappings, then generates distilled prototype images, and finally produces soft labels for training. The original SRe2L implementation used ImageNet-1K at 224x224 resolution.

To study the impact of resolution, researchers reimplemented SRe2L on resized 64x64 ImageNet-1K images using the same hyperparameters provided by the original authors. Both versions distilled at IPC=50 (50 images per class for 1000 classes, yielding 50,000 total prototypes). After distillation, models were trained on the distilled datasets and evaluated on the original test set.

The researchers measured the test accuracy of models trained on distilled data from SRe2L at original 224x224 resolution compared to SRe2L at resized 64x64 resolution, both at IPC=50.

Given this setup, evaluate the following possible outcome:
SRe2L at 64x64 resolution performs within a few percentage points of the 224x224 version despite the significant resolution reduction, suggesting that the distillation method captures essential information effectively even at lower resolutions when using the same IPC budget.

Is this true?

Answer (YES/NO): NO